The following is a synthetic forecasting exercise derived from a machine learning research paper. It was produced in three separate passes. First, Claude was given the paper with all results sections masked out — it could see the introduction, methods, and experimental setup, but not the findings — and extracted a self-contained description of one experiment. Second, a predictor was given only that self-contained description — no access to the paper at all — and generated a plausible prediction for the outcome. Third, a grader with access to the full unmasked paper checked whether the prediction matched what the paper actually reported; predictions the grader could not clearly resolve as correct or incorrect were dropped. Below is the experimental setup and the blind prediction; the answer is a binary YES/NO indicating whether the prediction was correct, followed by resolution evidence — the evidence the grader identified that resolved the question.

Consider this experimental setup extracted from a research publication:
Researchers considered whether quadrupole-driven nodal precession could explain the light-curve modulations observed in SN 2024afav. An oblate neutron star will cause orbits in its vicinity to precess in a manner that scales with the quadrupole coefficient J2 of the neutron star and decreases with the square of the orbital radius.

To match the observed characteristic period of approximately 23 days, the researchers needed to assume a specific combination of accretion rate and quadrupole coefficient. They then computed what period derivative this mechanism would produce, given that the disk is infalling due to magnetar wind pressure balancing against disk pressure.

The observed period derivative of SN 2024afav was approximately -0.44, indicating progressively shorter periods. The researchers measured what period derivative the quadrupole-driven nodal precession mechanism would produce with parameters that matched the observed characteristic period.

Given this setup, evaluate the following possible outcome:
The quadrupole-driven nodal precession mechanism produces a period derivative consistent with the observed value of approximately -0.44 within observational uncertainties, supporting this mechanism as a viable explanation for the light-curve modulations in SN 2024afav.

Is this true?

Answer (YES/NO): NO